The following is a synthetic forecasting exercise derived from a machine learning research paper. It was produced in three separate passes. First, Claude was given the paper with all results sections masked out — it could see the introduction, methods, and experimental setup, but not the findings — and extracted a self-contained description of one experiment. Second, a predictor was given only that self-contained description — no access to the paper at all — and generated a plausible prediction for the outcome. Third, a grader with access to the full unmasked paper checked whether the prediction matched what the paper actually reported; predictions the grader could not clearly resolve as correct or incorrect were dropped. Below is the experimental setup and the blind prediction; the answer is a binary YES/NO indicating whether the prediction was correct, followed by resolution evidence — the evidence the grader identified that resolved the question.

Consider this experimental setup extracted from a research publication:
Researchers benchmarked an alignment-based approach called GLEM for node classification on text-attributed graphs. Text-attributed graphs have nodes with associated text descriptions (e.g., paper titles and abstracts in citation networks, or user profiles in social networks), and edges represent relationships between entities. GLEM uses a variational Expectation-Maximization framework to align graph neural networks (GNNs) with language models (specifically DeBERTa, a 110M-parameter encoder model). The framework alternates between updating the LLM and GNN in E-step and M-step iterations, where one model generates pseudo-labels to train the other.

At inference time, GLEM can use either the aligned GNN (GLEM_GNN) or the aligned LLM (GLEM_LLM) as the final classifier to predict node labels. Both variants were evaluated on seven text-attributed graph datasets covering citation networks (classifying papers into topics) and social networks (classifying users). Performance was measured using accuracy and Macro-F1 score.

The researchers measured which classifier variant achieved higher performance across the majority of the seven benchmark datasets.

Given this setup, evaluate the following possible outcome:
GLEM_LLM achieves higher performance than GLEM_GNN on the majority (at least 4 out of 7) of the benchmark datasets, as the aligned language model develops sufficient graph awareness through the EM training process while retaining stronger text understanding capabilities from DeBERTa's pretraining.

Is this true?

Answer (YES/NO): NO